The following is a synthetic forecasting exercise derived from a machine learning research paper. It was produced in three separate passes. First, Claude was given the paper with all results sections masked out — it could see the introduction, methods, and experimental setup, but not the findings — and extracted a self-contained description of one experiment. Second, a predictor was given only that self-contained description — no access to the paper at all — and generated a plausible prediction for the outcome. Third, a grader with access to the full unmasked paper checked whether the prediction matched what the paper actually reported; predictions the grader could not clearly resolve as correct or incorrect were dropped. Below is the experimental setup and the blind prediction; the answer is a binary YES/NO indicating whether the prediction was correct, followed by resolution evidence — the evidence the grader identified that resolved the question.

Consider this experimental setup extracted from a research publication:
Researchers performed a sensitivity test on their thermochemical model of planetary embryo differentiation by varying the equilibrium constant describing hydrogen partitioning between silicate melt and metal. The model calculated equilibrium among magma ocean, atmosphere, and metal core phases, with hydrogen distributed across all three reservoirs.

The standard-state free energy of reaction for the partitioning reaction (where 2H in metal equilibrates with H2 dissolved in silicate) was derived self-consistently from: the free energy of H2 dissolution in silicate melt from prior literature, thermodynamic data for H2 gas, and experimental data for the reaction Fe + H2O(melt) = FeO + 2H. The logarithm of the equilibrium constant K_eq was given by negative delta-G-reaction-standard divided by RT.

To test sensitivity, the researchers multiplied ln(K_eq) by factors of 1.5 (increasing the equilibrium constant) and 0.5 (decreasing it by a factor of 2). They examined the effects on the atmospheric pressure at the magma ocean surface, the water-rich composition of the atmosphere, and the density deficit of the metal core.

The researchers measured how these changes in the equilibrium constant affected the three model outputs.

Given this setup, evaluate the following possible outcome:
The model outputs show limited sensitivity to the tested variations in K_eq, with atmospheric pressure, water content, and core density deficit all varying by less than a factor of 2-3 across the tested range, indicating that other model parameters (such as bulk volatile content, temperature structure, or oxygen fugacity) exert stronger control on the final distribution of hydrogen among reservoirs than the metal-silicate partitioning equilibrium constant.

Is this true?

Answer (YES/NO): NO